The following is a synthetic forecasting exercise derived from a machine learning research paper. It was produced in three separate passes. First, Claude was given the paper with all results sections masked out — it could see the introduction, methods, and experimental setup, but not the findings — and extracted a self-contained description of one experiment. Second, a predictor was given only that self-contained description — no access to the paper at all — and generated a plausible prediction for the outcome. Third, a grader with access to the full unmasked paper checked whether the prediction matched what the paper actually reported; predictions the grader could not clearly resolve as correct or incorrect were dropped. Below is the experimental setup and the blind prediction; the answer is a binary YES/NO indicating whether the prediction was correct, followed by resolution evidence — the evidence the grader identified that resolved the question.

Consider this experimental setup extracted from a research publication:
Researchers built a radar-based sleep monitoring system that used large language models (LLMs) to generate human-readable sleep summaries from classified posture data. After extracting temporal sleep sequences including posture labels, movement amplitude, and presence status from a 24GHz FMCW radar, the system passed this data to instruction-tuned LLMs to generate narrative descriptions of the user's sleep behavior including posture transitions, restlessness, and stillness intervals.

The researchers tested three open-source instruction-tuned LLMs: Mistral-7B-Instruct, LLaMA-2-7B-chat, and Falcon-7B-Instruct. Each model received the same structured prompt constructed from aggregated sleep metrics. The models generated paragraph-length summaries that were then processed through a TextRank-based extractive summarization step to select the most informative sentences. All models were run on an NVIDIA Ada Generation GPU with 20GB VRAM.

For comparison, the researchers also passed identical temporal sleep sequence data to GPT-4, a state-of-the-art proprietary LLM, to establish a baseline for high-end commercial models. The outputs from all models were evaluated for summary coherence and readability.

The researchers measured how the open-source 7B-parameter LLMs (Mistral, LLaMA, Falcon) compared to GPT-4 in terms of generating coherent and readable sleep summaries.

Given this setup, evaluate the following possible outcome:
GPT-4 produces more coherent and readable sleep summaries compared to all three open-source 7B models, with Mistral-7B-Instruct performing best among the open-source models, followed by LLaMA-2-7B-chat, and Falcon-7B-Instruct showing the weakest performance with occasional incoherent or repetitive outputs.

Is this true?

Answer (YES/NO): NO